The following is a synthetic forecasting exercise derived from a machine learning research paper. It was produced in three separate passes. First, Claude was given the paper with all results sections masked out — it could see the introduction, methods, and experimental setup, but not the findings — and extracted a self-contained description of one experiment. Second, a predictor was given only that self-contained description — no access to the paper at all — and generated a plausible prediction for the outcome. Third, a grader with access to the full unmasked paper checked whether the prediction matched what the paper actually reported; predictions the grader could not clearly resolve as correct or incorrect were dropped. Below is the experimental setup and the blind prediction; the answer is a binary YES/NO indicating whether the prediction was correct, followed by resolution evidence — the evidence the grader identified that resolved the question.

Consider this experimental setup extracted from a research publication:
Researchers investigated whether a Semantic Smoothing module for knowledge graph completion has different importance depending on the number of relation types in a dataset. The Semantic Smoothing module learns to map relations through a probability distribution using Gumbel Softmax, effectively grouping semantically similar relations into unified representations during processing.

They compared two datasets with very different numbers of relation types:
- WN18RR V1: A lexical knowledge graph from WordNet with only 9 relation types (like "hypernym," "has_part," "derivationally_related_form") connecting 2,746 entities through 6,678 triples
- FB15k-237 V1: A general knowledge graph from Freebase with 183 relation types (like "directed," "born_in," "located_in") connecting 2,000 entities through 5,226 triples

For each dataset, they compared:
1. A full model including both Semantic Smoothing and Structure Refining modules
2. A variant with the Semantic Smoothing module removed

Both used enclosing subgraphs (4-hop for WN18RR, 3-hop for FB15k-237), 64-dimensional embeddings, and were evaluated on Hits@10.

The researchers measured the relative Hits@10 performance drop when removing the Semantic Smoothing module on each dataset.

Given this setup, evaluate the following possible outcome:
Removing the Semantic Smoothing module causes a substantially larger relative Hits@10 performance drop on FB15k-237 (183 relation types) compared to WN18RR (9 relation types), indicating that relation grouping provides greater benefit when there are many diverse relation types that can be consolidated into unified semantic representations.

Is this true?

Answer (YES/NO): NO